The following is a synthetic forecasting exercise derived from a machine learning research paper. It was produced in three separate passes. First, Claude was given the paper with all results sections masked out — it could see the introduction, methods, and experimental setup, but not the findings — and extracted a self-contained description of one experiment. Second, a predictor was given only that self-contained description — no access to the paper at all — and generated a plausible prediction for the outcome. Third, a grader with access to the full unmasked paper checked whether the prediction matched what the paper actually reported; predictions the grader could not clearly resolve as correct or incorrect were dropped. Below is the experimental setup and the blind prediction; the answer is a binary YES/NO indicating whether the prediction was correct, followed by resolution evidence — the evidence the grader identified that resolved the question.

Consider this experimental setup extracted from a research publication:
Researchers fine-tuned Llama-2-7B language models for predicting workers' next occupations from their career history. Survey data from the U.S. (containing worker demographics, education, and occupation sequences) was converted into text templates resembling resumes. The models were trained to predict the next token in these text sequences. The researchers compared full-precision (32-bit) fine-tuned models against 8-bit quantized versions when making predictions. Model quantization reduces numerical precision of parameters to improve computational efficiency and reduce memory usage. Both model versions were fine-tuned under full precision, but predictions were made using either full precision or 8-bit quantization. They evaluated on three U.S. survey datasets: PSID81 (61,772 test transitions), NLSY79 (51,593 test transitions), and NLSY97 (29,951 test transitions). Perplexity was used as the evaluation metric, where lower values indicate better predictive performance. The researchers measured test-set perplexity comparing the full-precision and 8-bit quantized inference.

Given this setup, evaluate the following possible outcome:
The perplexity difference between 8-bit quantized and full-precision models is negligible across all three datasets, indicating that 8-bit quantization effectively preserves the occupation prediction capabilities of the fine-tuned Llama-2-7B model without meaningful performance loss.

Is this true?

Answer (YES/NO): YES